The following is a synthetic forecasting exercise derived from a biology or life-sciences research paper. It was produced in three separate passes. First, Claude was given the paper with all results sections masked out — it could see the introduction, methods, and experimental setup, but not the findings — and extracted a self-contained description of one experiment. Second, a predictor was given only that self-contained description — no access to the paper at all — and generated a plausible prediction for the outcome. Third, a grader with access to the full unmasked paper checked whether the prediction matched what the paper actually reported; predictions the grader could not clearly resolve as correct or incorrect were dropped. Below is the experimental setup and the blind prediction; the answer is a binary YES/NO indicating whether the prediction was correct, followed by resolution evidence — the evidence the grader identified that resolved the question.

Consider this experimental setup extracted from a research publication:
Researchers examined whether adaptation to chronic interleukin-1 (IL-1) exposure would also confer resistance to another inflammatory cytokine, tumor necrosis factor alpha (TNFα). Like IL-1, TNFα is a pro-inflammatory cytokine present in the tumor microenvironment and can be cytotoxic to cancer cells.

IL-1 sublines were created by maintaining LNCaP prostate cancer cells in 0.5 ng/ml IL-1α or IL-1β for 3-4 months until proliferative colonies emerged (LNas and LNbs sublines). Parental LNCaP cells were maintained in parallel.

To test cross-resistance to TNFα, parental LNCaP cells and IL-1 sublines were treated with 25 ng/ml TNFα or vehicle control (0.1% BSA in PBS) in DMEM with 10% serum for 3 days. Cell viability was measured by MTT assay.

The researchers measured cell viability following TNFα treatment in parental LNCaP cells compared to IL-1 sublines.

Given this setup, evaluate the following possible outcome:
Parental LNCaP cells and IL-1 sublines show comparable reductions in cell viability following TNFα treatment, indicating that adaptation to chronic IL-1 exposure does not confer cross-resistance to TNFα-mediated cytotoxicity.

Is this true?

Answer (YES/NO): NO